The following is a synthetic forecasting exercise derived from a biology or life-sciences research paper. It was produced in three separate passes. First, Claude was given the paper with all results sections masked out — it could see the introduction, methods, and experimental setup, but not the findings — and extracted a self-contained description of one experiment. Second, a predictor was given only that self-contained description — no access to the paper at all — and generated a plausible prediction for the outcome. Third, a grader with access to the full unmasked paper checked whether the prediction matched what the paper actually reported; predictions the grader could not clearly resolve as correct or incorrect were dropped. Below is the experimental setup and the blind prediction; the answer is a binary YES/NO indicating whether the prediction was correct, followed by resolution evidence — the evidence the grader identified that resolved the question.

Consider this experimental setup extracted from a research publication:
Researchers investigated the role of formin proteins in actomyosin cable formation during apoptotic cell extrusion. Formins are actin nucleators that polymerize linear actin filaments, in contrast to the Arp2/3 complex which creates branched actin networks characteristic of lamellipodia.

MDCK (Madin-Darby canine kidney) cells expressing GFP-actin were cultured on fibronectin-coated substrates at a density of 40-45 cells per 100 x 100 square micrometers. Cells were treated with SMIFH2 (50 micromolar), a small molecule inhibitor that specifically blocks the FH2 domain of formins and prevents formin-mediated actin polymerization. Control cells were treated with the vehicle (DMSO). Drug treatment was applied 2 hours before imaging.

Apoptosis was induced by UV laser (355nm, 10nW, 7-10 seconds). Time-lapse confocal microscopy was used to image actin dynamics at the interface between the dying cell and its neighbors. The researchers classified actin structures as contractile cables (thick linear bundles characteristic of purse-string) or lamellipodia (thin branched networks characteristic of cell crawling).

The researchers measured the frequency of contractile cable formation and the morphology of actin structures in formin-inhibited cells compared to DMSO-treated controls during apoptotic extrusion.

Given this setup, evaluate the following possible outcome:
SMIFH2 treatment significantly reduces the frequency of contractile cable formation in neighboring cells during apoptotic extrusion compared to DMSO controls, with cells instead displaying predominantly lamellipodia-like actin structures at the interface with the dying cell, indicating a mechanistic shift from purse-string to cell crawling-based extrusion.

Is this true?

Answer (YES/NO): YES